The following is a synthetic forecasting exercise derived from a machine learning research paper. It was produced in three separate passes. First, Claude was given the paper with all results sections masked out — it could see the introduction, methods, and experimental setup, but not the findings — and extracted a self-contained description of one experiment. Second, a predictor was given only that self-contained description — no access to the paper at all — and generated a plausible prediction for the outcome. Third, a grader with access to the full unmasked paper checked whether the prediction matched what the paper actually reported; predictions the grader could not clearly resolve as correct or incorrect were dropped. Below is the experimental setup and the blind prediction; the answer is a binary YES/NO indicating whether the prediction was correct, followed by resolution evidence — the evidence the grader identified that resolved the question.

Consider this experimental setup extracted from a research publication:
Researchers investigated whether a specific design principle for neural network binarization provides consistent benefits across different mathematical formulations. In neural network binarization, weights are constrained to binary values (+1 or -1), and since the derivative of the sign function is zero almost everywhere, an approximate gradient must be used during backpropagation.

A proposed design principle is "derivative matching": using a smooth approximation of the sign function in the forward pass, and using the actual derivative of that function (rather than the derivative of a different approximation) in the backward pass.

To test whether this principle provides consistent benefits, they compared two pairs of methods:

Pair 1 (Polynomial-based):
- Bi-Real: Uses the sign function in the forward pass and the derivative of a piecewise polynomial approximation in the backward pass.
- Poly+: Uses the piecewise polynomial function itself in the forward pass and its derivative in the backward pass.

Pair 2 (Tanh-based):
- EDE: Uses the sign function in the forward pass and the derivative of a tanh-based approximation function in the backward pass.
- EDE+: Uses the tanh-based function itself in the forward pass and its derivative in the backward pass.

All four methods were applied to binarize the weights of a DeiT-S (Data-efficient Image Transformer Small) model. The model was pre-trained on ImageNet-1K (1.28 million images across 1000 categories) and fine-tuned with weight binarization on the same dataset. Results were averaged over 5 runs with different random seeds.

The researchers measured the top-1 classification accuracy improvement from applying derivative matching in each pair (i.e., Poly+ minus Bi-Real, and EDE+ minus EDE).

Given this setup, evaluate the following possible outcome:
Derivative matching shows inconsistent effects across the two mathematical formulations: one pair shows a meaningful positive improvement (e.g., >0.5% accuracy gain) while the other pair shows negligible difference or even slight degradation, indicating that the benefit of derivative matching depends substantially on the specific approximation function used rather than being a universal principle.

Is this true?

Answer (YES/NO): NO